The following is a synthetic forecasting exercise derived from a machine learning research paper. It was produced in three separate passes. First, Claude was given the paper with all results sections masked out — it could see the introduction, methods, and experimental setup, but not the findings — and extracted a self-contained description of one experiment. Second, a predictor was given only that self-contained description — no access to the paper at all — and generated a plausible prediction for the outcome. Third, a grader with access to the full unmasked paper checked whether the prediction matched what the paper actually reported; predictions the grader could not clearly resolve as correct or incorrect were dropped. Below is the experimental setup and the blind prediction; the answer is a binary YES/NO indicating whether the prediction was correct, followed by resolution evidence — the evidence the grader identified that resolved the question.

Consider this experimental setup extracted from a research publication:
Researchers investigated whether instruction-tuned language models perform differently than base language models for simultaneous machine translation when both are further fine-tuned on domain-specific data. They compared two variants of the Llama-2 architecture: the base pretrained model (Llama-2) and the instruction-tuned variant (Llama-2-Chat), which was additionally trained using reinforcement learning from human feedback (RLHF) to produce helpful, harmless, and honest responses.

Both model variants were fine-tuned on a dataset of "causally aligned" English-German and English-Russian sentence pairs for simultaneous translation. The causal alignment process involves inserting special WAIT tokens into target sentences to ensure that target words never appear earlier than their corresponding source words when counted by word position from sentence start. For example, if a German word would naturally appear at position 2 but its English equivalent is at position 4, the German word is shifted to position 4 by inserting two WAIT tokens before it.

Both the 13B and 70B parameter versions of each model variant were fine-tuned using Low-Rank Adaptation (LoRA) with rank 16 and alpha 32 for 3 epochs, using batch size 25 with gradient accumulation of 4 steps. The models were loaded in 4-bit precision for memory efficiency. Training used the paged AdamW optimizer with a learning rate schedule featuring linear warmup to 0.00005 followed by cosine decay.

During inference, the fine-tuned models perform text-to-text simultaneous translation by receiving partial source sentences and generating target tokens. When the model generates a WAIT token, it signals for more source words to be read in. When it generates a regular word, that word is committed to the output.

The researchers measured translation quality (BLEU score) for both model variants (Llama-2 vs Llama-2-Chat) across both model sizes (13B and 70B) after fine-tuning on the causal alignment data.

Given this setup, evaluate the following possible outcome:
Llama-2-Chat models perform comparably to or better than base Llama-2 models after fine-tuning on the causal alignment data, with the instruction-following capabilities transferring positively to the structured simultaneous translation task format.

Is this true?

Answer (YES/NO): NO